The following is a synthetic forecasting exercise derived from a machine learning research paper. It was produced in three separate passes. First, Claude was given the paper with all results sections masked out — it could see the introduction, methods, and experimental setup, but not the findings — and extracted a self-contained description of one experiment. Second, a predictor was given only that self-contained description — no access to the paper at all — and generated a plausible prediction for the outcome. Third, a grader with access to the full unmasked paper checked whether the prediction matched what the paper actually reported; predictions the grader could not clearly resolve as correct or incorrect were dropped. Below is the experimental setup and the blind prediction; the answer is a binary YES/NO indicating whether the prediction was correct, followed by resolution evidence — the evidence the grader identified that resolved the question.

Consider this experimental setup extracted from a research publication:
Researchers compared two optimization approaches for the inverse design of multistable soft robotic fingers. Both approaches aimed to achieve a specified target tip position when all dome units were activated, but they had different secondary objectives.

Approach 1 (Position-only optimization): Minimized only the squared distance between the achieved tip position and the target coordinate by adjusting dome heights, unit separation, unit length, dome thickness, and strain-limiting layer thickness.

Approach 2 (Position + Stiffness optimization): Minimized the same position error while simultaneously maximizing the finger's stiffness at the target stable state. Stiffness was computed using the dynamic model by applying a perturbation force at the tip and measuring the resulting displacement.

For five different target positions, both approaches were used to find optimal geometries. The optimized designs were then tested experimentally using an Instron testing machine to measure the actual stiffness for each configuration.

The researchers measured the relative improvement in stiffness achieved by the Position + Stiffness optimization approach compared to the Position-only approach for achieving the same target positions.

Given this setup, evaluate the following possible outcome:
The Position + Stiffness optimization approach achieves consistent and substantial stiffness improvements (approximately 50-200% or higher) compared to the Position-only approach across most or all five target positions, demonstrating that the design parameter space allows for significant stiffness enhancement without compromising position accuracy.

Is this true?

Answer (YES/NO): NO